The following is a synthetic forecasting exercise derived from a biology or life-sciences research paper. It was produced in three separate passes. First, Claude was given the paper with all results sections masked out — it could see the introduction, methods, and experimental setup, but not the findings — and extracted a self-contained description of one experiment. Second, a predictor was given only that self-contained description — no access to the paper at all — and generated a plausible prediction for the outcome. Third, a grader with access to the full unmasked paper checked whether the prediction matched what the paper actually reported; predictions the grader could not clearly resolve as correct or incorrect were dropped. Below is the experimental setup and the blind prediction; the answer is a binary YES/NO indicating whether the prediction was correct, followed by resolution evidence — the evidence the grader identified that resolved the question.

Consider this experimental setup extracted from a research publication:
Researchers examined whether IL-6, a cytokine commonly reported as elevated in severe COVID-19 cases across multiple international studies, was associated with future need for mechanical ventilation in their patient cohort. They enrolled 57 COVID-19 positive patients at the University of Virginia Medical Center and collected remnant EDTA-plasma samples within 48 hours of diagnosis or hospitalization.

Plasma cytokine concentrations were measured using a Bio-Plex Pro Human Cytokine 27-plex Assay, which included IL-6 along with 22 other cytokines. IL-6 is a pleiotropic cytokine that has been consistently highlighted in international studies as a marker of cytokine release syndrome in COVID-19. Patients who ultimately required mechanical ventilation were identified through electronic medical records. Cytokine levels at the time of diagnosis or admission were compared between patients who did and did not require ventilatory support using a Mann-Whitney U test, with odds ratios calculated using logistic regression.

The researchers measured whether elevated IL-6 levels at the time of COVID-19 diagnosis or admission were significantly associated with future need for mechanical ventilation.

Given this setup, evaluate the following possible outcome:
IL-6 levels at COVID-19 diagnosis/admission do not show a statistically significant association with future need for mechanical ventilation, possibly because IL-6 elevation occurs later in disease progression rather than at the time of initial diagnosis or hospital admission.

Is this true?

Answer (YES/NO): YES